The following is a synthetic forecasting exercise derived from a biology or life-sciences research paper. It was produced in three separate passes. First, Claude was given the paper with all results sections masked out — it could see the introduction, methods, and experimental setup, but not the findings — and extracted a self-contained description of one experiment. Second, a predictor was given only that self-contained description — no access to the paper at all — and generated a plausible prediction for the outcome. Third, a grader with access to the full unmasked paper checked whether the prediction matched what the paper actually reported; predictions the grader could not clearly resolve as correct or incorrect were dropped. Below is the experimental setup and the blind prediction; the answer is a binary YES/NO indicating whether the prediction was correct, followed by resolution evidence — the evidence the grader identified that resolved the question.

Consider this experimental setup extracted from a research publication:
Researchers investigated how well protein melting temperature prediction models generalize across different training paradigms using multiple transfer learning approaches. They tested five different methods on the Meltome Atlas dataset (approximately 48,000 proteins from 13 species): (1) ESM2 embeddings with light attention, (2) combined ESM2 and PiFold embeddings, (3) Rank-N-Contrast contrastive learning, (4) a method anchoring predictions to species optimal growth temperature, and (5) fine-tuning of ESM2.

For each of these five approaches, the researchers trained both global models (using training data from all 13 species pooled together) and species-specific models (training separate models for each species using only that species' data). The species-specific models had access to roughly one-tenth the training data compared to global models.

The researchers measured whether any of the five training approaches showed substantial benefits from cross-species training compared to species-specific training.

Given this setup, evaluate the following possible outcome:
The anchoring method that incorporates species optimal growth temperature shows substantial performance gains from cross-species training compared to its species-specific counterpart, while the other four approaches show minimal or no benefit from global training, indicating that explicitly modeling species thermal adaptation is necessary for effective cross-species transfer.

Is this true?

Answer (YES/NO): NO